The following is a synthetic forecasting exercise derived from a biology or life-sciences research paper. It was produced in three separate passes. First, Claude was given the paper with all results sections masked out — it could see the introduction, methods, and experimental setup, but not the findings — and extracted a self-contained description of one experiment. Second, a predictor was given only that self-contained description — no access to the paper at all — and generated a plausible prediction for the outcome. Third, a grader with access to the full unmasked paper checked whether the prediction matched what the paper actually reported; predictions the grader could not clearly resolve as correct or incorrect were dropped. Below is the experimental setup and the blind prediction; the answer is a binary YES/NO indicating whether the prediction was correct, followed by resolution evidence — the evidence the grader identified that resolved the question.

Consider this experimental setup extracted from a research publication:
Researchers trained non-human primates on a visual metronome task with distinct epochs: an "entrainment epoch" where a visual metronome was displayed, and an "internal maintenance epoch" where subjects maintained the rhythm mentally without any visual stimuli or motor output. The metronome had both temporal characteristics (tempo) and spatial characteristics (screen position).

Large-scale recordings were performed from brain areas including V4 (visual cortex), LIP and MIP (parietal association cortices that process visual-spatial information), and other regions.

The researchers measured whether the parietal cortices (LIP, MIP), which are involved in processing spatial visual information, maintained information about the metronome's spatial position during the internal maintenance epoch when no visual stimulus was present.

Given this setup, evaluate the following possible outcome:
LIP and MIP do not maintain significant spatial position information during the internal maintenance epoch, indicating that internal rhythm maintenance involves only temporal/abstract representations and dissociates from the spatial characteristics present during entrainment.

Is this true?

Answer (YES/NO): NO